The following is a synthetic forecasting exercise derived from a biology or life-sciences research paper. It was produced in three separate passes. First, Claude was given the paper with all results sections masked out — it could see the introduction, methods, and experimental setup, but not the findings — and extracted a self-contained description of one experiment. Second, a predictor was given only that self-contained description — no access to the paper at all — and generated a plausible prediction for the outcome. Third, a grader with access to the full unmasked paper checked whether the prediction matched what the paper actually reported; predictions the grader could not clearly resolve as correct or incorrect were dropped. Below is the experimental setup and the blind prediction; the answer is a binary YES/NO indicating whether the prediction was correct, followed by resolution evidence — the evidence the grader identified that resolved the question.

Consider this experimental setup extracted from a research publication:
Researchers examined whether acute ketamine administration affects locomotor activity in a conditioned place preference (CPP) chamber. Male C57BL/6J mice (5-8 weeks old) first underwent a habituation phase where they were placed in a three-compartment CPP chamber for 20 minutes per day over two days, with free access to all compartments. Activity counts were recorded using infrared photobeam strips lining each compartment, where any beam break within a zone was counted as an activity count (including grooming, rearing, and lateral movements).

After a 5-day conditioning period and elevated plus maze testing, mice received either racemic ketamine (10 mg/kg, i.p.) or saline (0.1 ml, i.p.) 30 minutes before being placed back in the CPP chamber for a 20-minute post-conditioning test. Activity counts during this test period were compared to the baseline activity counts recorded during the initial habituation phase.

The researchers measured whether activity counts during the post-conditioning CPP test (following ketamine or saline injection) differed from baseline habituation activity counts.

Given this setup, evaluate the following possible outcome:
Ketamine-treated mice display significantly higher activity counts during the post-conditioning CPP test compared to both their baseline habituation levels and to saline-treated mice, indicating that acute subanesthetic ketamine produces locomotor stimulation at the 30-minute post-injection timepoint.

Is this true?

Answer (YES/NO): NO